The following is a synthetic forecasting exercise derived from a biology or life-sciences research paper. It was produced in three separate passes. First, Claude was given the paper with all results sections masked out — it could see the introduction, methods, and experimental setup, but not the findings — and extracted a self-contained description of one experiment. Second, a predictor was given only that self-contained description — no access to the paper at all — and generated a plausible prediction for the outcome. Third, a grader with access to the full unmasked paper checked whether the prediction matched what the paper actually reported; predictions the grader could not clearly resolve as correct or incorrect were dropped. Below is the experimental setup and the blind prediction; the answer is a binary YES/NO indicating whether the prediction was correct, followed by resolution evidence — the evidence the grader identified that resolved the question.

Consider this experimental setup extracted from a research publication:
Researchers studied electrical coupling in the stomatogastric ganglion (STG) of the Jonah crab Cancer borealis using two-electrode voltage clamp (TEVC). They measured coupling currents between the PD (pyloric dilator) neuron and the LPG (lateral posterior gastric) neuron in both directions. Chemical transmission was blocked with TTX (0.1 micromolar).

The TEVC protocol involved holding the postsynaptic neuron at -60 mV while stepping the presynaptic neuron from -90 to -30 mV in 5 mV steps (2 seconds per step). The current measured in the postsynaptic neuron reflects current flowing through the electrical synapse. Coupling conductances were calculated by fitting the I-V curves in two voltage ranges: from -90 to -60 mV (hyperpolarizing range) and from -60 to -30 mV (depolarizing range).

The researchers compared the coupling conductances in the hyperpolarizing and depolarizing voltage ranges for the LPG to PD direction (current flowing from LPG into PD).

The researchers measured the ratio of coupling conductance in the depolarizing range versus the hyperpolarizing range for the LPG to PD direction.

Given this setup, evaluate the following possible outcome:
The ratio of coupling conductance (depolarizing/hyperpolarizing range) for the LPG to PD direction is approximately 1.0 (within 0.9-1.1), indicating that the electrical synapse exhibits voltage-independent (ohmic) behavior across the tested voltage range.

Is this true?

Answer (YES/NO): NO